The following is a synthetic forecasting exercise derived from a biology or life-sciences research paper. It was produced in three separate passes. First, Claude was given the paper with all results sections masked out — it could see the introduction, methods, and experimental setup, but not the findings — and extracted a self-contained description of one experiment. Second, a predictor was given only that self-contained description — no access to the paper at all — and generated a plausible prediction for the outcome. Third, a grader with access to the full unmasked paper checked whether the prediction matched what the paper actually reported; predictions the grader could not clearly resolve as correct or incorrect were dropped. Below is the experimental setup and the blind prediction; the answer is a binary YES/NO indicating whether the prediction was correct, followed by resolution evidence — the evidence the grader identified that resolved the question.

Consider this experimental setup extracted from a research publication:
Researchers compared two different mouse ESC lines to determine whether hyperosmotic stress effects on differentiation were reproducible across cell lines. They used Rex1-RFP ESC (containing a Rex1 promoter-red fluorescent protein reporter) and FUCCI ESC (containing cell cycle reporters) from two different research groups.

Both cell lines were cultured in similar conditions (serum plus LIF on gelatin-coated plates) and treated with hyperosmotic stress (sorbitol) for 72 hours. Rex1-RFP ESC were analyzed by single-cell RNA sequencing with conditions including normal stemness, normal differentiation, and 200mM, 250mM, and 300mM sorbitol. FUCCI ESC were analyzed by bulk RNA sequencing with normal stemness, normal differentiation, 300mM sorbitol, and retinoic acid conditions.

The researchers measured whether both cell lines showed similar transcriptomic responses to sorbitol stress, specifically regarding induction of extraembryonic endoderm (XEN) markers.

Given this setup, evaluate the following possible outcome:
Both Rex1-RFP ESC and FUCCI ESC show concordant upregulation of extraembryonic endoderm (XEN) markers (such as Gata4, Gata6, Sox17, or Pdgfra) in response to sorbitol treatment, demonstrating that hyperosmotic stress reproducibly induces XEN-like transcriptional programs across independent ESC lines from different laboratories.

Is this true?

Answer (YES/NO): YES